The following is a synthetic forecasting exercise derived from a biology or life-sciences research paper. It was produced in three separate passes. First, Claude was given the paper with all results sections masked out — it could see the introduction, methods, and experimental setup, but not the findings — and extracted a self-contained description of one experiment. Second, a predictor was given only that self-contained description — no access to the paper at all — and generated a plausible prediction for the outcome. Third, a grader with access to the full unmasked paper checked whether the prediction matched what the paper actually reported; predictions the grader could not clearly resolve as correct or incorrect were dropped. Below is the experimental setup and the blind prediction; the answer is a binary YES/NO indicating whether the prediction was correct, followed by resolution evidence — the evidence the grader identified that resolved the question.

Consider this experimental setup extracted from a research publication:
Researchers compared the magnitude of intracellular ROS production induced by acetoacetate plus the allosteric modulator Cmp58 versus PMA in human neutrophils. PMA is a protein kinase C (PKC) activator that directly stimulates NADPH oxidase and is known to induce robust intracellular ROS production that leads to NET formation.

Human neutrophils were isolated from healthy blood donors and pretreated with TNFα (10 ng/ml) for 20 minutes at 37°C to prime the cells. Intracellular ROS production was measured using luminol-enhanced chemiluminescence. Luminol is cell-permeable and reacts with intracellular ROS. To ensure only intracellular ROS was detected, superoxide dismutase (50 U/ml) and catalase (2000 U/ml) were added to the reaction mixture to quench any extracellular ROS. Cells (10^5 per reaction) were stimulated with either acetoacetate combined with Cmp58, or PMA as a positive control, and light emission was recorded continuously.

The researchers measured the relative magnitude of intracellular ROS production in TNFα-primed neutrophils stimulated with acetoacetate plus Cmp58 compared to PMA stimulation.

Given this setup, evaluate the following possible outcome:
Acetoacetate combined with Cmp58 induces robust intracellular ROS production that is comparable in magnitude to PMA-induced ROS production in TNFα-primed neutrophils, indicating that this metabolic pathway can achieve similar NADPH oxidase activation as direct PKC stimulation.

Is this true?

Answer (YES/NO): NO